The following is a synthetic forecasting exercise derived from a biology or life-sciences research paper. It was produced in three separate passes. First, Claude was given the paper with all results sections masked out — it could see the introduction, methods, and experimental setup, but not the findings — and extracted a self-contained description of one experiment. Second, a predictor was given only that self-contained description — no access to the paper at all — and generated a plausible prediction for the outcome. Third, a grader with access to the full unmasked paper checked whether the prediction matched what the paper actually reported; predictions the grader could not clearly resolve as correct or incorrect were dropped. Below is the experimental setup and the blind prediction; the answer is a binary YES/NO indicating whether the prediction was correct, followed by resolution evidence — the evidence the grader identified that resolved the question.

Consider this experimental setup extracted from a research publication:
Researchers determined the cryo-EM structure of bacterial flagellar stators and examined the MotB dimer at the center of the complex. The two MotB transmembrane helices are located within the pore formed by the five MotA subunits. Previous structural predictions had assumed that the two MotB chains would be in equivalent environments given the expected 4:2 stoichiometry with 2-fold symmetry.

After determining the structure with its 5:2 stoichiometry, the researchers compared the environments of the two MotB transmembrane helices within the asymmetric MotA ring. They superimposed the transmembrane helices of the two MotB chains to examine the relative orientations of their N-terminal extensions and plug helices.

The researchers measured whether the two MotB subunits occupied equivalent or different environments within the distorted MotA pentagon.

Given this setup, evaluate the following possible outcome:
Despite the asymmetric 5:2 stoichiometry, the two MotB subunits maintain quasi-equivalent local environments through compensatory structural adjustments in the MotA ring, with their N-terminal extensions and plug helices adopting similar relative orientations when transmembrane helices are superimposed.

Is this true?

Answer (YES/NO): NO